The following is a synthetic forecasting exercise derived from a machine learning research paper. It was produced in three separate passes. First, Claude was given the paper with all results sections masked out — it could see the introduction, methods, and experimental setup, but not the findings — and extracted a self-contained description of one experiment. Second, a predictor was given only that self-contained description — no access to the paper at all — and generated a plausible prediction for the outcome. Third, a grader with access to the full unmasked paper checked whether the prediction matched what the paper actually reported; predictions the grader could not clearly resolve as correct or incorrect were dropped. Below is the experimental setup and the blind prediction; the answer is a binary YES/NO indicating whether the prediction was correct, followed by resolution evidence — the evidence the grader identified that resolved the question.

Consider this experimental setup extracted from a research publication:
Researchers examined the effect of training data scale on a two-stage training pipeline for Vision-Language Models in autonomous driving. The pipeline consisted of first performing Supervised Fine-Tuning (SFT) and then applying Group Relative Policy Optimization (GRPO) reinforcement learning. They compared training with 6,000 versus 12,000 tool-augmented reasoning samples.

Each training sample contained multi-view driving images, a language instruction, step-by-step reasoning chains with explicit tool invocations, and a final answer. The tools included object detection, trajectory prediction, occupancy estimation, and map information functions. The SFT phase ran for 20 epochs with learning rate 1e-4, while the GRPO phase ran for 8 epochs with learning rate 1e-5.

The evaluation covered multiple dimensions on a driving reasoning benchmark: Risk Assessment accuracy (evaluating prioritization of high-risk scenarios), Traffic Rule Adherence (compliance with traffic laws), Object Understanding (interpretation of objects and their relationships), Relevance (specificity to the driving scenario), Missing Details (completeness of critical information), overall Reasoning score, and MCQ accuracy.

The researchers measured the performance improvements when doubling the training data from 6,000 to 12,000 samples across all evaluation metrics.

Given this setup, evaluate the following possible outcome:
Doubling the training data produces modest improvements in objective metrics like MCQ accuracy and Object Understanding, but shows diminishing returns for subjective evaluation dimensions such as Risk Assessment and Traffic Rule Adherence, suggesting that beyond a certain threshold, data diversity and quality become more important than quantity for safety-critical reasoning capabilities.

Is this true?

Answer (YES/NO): NO